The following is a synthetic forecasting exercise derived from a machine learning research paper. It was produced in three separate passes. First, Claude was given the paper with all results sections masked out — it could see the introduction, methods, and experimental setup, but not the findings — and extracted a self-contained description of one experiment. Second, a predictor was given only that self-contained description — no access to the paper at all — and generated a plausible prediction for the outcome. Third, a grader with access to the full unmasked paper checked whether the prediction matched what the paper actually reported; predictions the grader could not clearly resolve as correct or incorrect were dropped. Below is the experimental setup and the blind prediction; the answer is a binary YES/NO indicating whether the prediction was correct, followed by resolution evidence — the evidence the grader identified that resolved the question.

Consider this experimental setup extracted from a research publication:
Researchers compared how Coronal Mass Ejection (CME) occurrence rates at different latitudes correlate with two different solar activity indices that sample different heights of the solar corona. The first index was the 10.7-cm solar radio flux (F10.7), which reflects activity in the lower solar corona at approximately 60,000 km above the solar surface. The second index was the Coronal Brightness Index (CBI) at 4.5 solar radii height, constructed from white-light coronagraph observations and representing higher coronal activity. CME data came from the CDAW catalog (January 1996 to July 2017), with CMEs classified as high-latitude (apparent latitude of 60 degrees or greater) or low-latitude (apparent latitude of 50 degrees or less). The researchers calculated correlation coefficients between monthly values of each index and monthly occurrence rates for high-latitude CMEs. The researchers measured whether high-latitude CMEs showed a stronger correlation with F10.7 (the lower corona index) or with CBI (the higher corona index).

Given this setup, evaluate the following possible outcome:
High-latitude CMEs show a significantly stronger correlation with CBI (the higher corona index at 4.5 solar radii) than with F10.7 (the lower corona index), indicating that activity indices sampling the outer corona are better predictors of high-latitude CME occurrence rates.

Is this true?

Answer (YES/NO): YES